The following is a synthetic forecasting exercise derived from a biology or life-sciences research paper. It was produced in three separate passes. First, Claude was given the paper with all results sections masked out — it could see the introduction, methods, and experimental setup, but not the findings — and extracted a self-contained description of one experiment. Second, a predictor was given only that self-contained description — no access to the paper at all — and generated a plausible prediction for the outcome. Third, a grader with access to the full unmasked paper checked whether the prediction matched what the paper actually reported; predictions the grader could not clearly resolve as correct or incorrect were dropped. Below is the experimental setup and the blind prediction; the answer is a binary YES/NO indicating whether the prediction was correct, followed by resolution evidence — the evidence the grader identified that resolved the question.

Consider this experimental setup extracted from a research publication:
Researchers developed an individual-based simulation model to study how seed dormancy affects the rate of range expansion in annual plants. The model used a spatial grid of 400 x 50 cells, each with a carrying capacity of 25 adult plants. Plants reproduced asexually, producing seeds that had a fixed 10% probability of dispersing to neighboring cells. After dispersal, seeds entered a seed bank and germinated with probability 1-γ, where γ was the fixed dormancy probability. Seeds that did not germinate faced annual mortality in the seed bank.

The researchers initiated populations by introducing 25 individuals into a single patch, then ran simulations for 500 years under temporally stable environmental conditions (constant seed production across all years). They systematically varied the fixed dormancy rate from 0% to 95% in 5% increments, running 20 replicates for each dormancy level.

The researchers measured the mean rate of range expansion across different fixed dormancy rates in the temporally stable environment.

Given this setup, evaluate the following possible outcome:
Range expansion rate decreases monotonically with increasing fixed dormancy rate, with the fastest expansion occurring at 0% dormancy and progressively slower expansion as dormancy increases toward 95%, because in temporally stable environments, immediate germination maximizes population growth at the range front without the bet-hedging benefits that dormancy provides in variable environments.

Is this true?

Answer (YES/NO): YES